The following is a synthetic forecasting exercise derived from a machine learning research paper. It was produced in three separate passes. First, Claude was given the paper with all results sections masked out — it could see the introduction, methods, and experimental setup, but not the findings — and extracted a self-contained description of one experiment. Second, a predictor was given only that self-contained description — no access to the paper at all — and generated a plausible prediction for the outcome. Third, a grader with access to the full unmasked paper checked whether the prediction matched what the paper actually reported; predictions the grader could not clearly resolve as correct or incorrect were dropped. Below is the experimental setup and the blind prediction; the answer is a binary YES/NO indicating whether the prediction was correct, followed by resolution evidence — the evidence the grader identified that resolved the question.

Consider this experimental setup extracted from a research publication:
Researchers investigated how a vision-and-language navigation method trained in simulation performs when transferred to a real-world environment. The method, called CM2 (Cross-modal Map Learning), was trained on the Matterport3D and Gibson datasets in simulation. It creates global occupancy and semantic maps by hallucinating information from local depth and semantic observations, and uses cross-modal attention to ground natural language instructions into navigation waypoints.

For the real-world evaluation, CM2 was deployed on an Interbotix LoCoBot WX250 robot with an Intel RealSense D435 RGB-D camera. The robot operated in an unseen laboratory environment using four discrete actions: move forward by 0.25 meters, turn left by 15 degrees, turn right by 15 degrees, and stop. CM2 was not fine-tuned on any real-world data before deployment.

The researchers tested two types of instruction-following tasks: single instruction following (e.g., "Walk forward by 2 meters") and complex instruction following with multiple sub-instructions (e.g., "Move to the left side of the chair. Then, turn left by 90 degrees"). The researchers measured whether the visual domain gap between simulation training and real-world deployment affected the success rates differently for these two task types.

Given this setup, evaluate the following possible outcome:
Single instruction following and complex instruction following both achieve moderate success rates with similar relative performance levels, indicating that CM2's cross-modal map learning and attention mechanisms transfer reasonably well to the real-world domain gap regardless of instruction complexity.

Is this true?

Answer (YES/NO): NO